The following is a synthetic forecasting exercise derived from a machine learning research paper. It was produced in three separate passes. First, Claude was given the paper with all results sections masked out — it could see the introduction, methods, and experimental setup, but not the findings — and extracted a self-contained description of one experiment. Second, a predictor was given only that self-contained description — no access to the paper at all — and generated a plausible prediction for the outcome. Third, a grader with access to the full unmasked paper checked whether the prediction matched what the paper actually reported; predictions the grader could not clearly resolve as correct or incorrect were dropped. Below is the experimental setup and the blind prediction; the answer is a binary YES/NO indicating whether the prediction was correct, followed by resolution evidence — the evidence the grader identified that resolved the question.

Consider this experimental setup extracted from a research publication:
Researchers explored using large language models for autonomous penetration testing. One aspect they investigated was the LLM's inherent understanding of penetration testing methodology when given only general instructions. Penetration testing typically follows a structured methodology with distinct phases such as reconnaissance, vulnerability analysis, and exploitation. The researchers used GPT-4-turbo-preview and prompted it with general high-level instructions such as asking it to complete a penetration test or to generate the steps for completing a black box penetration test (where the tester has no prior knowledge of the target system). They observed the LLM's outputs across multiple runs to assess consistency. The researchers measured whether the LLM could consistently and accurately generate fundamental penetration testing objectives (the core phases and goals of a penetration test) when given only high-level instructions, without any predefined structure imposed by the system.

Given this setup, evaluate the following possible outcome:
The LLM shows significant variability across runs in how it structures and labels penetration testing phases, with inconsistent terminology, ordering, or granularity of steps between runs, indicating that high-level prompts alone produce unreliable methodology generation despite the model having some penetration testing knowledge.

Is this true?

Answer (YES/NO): YES